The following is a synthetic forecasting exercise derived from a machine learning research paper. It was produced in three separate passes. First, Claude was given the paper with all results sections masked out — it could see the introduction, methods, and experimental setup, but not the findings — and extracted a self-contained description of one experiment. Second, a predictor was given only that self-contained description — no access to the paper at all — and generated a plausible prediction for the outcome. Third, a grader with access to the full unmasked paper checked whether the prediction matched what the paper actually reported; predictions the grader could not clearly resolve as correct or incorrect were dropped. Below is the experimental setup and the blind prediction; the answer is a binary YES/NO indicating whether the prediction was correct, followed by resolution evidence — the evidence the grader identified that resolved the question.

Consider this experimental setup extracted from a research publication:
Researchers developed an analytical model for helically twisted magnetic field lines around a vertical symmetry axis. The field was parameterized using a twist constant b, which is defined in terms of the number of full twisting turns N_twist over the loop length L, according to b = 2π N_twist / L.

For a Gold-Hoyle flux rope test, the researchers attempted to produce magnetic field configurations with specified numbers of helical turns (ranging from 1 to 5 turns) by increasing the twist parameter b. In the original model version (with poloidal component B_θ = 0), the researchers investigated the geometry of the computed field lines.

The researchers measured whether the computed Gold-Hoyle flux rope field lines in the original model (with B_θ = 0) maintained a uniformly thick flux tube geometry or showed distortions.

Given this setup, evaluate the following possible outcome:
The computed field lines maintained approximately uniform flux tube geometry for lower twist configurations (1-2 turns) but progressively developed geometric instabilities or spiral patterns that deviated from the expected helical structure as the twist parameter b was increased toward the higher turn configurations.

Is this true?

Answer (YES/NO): NO